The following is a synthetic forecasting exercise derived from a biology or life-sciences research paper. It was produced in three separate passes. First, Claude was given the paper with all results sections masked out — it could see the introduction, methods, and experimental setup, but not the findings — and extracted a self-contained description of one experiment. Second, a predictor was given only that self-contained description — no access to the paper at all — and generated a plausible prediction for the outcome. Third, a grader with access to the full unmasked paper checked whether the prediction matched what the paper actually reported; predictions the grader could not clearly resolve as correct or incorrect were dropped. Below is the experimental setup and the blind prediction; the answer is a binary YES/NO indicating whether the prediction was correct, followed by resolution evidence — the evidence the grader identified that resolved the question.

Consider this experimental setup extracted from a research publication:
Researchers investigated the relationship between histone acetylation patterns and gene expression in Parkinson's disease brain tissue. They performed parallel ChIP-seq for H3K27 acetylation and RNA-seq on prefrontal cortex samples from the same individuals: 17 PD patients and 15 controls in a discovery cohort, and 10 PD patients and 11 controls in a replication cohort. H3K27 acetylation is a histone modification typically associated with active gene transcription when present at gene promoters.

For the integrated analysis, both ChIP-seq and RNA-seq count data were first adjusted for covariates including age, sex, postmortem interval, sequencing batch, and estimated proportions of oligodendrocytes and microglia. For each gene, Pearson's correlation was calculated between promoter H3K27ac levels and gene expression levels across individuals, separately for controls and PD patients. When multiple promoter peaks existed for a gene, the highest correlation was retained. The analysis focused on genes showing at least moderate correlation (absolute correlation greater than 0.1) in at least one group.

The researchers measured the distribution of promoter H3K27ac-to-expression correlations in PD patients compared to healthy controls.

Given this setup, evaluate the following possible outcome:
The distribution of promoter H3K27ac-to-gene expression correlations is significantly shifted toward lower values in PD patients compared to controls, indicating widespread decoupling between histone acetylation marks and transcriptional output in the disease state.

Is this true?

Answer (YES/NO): YES